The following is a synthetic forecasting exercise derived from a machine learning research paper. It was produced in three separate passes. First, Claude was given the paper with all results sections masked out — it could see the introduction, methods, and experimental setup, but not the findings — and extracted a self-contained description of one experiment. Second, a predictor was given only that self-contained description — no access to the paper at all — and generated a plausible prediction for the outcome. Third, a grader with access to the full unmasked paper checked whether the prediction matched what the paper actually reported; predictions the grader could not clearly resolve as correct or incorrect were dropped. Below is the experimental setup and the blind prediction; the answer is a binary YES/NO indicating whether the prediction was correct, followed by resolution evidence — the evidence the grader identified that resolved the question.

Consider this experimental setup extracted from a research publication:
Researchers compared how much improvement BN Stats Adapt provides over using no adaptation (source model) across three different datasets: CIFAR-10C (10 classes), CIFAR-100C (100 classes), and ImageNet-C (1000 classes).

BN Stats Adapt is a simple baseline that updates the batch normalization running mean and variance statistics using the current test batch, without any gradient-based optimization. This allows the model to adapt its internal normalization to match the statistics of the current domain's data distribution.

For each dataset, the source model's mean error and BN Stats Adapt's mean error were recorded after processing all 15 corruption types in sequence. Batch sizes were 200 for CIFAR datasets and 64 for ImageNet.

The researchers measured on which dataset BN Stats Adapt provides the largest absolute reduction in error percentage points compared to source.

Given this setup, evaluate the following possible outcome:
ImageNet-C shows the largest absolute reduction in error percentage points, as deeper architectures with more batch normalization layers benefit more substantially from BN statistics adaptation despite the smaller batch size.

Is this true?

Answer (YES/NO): NO